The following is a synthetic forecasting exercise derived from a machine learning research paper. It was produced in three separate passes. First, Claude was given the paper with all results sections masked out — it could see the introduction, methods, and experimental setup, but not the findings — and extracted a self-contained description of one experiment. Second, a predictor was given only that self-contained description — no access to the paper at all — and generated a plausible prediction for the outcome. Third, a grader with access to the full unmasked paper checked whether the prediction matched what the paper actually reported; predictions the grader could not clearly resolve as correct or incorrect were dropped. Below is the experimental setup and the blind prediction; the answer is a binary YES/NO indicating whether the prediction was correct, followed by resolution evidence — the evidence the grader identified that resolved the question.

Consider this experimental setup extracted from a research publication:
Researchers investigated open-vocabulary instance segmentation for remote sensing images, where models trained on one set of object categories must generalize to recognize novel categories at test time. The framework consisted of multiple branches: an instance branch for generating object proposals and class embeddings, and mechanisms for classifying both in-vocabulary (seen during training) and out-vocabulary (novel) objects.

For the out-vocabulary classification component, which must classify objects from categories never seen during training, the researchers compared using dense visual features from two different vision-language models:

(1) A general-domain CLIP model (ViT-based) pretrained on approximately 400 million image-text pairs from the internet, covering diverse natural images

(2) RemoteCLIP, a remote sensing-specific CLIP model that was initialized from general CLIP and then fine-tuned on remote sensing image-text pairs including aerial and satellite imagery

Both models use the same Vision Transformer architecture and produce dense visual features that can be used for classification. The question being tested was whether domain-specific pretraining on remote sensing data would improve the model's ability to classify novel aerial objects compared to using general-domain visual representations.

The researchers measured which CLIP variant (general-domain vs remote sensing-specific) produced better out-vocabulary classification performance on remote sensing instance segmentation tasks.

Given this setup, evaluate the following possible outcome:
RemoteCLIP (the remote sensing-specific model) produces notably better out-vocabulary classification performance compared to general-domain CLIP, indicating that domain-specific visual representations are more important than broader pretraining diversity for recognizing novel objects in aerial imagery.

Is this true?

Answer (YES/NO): NO